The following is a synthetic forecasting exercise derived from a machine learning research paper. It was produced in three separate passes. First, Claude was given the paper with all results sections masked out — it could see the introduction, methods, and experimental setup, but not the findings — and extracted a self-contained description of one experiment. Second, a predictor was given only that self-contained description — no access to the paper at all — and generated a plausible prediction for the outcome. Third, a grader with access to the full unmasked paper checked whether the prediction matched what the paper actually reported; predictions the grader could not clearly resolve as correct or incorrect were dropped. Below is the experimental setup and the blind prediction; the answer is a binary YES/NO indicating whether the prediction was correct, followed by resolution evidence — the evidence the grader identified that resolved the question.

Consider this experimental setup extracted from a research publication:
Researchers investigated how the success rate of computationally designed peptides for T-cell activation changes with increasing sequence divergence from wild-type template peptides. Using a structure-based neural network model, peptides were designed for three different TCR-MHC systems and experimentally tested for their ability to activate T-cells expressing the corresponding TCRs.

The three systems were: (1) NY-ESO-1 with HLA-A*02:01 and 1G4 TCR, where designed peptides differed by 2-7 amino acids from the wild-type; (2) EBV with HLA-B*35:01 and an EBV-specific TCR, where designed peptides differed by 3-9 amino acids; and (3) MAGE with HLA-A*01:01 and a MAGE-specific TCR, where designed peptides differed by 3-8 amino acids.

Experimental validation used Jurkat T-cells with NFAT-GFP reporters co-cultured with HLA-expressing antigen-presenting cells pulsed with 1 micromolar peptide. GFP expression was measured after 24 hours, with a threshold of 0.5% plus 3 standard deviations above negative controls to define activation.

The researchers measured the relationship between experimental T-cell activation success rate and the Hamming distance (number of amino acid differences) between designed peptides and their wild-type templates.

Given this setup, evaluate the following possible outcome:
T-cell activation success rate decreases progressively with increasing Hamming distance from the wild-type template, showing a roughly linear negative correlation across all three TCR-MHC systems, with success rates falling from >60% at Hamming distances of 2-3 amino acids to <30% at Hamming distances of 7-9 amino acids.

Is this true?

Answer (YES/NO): NO